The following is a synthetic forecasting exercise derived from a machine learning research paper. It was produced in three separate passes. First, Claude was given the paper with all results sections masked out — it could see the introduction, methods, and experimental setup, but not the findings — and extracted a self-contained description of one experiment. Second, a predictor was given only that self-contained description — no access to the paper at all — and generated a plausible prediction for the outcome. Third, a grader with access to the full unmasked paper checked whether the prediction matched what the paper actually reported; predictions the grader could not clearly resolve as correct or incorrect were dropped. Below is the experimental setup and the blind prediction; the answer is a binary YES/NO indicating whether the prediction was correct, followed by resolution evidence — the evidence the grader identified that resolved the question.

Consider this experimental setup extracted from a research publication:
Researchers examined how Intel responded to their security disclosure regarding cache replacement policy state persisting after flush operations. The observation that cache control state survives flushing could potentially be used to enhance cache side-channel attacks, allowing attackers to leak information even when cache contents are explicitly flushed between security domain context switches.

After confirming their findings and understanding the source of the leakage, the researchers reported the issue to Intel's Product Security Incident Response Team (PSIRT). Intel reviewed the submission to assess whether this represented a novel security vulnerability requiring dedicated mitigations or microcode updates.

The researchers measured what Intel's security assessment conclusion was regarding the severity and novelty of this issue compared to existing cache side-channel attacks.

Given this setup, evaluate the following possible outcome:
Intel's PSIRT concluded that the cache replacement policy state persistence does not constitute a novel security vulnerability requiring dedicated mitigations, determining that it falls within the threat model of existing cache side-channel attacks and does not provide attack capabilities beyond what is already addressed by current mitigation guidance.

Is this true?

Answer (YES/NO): YES